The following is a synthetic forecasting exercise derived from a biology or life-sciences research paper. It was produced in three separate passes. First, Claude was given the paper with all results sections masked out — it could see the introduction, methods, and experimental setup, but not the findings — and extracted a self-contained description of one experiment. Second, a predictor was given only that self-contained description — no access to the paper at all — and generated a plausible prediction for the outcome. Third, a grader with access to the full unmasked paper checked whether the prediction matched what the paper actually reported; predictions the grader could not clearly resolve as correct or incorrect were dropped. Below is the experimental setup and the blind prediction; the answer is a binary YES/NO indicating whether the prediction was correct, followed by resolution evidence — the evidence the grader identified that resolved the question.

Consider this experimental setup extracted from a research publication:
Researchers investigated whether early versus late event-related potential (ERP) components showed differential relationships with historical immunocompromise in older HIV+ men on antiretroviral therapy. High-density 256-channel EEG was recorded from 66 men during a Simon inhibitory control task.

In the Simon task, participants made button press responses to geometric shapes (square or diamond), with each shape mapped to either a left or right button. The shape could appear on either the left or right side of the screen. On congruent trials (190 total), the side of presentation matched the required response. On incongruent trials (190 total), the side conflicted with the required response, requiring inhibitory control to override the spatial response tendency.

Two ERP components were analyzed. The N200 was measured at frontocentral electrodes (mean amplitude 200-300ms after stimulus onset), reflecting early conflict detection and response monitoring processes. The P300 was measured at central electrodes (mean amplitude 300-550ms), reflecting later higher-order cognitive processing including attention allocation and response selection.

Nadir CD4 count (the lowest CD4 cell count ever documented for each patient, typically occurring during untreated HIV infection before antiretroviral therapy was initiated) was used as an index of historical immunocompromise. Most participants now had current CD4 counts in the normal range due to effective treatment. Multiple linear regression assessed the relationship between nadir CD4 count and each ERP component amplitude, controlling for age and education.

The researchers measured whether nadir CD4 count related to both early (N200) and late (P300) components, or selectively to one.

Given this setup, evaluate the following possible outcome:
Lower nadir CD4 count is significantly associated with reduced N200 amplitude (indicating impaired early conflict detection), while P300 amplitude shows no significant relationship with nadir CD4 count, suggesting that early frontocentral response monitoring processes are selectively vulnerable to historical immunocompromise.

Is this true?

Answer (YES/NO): NO